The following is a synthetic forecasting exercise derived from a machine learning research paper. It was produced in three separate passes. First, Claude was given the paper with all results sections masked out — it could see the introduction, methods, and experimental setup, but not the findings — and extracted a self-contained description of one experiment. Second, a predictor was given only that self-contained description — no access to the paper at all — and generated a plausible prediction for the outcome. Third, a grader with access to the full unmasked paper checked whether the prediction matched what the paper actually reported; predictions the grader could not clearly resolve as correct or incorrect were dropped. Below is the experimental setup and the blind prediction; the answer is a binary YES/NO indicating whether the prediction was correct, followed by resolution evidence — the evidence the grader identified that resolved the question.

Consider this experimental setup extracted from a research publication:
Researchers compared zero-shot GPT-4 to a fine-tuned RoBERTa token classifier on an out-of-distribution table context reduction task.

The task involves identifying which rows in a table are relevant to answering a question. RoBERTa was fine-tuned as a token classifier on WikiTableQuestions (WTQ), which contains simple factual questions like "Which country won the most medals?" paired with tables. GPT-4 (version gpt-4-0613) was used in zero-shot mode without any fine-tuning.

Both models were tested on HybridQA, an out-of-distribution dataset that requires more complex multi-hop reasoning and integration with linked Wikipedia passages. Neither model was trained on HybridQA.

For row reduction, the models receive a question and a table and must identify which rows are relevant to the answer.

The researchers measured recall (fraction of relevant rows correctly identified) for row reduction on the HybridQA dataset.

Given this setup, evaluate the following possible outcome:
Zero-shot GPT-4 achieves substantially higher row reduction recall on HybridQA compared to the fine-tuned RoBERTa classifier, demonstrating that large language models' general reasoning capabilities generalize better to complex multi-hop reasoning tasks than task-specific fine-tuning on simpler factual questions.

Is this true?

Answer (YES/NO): YES